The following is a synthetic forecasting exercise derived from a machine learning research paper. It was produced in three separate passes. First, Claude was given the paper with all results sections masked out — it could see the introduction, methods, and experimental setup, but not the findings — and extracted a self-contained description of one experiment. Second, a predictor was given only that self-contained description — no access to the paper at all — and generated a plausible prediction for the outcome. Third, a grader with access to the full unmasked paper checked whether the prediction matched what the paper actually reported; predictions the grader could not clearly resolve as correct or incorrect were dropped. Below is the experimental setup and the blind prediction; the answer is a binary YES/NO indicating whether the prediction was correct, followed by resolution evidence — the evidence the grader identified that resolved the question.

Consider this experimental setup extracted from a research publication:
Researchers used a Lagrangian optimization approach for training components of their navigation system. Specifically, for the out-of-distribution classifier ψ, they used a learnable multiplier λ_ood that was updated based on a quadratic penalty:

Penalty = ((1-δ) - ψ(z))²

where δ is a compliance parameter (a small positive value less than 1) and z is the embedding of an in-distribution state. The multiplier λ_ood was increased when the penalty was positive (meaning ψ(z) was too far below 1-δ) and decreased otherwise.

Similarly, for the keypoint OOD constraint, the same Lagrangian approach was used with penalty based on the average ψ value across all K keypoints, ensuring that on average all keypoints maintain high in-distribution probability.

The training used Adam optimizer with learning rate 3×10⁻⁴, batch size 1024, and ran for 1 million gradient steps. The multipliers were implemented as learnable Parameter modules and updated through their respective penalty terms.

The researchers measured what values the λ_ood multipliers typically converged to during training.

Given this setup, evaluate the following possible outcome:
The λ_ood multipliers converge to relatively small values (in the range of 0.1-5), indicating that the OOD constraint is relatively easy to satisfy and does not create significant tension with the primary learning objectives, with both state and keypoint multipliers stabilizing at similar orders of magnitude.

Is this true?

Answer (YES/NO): NO